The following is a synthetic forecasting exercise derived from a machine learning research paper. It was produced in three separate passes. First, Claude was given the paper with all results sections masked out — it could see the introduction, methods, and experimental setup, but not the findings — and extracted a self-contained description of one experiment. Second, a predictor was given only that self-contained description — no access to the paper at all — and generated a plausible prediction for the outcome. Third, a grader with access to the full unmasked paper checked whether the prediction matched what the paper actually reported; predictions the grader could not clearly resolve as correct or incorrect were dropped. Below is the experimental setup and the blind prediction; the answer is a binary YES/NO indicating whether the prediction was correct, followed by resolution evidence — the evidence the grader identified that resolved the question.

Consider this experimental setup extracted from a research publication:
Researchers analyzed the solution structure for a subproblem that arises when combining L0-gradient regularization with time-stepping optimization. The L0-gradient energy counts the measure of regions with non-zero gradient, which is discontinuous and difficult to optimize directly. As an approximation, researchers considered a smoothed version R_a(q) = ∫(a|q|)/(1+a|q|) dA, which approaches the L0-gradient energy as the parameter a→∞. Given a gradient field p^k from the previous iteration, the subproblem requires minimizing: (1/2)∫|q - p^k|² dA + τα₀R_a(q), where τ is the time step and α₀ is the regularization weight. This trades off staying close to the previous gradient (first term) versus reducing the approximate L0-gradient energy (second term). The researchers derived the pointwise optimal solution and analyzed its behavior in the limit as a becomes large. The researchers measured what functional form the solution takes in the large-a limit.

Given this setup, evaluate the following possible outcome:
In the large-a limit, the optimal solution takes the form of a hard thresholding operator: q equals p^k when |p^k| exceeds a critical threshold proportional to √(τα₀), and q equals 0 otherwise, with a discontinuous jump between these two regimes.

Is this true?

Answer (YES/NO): YES